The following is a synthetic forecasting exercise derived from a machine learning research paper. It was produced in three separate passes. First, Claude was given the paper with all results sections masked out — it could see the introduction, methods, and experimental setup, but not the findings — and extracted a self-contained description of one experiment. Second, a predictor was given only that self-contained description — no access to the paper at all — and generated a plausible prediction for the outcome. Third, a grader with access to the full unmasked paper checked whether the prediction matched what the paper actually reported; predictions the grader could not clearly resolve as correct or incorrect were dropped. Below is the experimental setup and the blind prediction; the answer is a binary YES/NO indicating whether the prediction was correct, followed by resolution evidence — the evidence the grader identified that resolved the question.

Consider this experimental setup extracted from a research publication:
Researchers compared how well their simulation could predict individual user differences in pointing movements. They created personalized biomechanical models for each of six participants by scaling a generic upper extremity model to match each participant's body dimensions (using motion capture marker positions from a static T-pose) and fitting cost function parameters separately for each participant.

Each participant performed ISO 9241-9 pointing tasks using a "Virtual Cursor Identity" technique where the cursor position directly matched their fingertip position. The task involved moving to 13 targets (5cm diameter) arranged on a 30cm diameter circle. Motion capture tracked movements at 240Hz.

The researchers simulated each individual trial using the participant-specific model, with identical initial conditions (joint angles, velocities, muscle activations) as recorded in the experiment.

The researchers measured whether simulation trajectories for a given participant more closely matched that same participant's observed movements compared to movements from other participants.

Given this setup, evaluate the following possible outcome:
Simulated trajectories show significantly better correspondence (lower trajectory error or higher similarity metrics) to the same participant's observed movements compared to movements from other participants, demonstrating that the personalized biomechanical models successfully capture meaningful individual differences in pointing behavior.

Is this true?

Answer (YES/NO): NO